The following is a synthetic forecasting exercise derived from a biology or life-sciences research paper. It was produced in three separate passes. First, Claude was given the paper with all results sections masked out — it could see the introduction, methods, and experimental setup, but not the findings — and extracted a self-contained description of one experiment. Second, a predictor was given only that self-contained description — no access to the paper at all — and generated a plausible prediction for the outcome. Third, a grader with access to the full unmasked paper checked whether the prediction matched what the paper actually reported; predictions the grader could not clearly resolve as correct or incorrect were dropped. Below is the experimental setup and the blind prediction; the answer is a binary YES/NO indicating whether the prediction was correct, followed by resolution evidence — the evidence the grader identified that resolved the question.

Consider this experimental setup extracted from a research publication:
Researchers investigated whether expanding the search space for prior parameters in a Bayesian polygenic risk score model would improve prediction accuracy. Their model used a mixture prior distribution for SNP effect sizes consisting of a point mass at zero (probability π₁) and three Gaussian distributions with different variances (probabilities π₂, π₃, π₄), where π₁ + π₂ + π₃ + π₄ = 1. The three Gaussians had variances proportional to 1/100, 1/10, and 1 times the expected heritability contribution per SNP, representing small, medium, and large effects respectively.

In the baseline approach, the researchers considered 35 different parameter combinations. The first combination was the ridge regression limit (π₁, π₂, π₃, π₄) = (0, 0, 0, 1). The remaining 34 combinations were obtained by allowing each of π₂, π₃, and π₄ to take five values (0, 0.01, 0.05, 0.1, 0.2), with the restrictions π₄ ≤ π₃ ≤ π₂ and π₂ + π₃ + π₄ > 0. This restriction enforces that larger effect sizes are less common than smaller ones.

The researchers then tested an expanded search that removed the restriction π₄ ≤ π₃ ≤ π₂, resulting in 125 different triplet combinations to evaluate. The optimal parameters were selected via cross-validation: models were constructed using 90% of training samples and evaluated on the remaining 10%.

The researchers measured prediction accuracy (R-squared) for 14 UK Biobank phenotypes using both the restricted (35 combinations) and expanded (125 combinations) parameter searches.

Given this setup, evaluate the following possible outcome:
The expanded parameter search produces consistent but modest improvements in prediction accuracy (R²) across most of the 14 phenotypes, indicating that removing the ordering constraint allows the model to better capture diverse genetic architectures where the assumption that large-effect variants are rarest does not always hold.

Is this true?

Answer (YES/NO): NO